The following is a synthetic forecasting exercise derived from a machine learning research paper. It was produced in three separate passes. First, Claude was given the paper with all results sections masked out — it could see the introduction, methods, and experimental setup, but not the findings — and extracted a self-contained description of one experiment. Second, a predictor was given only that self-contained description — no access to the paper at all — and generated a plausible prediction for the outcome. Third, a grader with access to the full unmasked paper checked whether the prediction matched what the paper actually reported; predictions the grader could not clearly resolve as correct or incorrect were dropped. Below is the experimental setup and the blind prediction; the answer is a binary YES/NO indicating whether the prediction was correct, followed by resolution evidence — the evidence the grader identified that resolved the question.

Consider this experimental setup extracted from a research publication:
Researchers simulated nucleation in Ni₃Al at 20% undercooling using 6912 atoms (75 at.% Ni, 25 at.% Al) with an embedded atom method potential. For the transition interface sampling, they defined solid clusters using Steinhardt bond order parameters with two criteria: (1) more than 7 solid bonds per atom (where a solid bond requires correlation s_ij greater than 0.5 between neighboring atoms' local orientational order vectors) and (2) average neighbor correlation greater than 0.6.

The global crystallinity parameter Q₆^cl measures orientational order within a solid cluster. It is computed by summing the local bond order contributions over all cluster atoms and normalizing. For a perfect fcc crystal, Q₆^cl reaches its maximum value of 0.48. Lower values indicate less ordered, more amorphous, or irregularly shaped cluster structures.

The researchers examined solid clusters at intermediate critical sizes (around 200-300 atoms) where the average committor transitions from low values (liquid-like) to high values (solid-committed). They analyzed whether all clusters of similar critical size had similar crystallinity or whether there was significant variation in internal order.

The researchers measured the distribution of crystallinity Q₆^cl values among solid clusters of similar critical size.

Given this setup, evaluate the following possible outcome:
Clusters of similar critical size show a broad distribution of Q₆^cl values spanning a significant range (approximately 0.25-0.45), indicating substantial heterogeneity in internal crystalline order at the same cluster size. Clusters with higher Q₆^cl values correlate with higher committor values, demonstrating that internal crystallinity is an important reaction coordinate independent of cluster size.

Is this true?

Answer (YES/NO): YES